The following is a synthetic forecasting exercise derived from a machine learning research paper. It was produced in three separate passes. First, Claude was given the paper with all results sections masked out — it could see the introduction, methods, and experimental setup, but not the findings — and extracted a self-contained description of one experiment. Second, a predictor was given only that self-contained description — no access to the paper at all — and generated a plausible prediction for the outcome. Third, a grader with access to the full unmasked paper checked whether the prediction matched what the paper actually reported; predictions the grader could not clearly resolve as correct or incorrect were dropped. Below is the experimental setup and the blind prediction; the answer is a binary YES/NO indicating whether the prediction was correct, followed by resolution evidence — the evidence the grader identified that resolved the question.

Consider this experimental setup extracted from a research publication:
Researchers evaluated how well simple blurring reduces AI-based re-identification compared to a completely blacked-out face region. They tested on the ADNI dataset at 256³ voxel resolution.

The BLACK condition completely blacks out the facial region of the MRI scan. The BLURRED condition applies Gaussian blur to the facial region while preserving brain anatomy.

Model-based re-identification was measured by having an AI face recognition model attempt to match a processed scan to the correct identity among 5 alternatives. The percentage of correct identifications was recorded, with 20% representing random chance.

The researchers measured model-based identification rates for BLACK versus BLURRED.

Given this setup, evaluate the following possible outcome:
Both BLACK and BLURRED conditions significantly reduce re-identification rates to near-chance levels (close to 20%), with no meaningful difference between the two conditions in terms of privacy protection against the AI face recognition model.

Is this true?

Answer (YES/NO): NO